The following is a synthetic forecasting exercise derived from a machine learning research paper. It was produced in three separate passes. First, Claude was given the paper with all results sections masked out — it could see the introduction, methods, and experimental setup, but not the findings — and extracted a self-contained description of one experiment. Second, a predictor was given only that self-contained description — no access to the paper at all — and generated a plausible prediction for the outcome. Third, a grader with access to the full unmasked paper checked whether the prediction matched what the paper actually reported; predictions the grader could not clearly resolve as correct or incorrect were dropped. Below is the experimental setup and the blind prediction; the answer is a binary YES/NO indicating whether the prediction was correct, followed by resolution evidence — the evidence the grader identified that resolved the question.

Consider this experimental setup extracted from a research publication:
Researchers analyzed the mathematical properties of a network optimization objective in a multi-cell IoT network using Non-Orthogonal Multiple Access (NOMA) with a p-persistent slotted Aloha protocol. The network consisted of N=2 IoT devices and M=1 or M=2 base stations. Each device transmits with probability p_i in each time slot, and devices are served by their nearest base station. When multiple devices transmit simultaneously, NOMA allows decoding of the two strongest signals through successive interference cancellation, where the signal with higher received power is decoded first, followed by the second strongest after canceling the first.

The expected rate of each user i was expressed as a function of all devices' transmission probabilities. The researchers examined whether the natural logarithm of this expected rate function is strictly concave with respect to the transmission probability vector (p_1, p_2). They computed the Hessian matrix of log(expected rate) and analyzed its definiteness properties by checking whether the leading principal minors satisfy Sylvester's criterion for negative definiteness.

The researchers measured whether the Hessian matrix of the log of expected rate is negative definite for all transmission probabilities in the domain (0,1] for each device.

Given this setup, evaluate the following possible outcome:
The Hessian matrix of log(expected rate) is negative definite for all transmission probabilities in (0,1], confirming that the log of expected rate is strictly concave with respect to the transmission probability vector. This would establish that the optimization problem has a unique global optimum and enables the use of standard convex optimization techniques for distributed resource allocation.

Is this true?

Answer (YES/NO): YES